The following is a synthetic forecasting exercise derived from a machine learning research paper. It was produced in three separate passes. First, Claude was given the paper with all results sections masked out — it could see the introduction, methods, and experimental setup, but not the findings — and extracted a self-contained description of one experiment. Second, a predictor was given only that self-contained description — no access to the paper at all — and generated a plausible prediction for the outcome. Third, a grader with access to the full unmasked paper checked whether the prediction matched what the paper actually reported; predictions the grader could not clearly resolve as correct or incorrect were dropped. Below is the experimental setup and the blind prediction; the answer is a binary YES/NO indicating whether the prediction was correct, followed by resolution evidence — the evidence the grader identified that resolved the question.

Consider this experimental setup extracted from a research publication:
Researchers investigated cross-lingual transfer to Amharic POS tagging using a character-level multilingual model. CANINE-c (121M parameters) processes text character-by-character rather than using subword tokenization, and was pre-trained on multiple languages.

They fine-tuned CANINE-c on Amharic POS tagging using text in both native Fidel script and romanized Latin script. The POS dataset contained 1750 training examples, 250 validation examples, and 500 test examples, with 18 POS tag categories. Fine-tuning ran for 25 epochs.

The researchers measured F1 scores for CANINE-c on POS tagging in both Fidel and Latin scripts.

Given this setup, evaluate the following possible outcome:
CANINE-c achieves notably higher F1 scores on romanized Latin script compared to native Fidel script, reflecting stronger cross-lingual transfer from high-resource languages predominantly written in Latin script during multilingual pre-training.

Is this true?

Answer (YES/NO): NO